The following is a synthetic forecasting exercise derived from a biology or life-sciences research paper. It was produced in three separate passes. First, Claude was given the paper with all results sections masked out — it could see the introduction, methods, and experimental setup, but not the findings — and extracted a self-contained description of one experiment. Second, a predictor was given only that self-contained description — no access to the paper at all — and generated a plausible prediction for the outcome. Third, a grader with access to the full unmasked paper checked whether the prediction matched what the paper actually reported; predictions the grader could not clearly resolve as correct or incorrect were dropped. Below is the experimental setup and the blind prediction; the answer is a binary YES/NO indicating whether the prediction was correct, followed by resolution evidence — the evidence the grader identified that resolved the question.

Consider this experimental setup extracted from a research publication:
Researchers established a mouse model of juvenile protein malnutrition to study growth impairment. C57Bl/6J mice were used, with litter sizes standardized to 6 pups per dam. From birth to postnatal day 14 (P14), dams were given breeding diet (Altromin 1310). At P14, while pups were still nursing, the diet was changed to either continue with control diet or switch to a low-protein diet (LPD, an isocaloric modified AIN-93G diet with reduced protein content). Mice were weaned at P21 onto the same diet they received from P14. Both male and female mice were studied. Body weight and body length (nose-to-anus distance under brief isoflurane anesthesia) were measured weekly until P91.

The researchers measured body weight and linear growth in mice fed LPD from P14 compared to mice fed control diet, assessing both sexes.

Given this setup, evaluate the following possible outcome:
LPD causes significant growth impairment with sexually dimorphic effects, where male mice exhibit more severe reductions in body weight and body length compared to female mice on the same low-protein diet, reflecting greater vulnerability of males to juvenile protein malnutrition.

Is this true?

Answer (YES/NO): YES